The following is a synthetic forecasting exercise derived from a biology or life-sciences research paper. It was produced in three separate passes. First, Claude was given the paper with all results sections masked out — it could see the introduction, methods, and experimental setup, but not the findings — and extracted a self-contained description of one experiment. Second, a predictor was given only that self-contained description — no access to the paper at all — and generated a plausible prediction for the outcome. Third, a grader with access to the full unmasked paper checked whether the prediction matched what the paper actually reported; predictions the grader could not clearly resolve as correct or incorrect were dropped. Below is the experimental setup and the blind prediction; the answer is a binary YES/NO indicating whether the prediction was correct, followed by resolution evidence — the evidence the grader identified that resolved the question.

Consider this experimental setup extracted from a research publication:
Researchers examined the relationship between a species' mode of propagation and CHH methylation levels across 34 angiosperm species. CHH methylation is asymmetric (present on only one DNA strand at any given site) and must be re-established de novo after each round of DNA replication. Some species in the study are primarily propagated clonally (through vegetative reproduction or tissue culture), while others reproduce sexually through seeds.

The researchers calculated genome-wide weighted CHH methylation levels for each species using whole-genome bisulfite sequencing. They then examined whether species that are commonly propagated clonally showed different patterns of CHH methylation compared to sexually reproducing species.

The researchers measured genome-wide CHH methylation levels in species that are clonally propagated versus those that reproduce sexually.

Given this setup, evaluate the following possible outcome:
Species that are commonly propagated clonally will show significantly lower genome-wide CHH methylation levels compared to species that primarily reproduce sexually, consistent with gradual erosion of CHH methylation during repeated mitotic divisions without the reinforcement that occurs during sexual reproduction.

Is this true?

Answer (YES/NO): YES